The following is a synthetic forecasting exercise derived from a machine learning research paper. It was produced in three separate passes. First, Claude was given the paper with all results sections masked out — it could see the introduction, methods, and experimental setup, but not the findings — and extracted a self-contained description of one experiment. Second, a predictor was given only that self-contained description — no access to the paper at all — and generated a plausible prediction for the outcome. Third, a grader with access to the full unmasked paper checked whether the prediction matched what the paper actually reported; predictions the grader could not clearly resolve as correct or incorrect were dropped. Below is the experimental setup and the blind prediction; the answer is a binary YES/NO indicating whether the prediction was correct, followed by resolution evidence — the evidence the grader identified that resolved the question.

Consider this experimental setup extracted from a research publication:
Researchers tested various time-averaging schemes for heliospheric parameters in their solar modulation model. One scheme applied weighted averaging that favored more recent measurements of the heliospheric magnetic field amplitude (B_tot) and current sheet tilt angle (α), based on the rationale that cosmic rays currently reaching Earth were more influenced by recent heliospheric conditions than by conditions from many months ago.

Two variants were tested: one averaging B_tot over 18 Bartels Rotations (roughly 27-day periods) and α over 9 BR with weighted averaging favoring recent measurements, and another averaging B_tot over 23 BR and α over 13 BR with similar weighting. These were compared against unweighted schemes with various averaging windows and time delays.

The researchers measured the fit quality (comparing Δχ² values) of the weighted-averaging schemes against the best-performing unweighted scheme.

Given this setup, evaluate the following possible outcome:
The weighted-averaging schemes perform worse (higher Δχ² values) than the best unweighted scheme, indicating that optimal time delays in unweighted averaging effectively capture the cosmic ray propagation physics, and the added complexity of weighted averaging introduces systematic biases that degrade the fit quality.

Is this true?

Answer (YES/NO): YES